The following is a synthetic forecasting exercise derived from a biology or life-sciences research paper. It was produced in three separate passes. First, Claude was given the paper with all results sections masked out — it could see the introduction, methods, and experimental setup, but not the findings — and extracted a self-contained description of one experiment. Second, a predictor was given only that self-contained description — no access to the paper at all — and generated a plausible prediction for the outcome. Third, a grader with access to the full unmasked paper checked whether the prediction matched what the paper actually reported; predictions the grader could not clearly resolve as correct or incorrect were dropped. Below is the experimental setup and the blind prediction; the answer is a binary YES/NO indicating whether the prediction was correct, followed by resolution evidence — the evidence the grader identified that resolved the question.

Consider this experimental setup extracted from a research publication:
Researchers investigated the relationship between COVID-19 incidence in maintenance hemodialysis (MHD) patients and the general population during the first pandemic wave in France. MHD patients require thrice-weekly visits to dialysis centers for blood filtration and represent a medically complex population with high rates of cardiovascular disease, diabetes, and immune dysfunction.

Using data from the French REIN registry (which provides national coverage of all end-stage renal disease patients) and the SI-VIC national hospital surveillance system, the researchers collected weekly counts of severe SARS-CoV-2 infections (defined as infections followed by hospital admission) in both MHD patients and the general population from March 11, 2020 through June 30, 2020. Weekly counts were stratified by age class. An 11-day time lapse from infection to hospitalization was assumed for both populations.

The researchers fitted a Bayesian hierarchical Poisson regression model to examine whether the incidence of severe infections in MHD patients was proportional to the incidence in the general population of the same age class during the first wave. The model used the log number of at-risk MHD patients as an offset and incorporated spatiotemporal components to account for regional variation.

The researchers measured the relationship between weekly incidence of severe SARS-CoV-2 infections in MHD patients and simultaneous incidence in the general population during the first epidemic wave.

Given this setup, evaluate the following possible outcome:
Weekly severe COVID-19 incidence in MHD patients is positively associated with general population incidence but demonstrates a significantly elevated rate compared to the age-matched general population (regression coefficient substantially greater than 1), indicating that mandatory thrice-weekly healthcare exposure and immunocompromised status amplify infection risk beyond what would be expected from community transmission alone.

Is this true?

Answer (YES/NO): NO